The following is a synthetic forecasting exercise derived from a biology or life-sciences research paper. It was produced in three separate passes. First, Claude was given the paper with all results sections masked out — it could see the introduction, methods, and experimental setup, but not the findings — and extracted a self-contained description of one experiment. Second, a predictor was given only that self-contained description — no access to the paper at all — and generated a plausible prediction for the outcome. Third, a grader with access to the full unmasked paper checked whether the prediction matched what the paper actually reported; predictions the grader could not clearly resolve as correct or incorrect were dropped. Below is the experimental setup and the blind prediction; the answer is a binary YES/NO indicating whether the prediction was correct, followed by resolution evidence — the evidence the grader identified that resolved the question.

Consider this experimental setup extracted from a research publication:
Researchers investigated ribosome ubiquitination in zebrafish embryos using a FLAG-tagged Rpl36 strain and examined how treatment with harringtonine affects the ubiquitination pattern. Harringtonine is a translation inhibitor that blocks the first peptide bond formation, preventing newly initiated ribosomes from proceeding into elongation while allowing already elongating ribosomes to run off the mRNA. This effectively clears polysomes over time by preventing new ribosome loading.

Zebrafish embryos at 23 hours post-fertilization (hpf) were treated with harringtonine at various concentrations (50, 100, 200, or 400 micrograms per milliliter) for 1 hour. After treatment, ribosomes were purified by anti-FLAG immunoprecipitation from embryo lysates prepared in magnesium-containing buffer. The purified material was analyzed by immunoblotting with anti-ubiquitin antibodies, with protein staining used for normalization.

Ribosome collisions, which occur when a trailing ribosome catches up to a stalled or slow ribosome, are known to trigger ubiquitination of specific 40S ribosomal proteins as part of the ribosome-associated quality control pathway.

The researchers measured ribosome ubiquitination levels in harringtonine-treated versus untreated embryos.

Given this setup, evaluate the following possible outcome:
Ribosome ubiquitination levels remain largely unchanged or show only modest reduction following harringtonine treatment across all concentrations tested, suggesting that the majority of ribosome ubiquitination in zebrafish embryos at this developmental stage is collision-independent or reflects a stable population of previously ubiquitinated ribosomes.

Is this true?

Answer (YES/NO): NO